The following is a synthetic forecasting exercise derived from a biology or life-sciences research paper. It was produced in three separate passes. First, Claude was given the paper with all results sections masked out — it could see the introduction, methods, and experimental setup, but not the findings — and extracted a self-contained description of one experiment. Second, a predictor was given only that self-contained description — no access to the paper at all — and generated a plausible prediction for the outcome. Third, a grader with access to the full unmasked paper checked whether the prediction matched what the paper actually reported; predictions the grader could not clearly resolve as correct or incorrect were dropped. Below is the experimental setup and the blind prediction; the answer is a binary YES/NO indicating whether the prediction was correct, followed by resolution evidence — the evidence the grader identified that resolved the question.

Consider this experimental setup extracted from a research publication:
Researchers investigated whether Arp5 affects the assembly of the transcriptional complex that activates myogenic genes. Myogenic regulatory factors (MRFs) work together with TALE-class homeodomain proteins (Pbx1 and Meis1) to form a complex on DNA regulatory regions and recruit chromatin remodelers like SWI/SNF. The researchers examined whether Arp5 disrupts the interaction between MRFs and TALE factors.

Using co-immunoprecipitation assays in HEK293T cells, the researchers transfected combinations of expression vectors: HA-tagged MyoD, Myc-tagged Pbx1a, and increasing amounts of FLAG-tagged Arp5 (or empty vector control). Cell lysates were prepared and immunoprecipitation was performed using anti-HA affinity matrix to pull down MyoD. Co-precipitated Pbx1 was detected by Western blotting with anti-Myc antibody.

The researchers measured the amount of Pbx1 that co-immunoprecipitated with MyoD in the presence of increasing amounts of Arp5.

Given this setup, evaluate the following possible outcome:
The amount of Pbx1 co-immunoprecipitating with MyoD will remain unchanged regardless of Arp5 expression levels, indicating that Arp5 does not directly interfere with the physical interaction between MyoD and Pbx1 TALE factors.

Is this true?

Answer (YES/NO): NO